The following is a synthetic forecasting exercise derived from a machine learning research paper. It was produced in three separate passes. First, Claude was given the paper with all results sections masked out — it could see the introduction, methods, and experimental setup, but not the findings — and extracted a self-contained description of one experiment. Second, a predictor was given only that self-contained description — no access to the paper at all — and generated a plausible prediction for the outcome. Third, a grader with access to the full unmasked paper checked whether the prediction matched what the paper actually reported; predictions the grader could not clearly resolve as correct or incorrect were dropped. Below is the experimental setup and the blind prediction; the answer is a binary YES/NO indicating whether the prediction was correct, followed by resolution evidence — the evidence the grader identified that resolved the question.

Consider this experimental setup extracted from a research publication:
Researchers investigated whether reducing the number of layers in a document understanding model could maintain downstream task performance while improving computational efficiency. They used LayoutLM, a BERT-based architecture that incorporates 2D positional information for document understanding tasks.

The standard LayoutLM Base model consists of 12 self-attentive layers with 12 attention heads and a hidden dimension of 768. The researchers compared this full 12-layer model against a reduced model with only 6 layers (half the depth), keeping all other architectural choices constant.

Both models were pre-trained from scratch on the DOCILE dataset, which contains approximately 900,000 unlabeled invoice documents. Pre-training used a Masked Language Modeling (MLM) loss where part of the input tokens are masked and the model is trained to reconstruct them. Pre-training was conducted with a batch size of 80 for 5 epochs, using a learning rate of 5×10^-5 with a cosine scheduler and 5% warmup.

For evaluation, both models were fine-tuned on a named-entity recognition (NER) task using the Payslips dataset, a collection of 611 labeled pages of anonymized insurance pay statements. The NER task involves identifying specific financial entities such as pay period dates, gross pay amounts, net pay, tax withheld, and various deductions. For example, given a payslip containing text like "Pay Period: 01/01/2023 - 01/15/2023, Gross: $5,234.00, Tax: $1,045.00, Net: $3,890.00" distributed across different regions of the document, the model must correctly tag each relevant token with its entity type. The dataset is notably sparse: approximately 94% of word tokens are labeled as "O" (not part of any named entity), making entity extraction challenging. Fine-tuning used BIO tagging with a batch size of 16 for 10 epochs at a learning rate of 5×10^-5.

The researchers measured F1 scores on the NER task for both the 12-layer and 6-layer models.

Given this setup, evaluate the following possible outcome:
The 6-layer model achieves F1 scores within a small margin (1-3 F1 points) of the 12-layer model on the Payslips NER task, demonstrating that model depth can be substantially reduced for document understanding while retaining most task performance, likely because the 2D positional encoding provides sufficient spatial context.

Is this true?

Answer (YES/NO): YES